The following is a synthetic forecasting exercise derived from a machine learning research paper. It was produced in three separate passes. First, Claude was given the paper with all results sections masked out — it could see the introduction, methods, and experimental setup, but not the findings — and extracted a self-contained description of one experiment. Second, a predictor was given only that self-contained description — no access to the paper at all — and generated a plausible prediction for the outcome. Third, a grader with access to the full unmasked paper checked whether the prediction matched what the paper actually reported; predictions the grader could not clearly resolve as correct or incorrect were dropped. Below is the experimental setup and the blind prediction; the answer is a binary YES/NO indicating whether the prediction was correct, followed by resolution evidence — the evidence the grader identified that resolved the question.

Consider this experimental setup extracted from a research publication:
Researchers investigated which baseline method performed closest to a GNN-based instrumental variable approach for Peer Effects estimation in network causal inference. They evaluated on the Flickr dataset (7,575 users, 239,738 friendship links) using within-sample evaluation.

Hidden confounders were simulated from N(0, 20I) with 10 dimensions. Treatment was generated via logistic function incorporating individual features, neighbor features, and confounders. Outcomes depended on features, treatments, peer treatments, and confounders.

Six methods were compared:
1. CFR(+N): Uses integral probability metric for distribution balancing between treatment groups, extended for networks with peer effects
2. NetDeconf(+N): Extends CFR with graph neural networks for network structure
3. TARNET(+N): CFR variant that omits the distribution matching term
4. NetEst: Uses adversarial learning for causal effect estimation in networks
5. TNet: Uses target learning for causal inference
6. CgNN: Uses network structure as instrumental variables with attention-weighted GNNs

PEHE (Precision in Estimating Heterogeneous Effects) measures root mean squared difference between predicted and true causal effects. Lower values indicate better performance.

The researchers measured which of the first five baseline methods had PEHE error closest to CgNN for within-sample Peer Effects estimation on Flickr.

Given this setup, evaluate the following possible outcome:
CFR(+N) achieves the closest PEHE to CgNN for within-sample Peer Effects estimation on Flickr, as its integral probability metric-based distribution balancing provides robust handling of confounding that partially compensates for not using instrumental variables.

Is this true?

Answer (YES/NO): NO